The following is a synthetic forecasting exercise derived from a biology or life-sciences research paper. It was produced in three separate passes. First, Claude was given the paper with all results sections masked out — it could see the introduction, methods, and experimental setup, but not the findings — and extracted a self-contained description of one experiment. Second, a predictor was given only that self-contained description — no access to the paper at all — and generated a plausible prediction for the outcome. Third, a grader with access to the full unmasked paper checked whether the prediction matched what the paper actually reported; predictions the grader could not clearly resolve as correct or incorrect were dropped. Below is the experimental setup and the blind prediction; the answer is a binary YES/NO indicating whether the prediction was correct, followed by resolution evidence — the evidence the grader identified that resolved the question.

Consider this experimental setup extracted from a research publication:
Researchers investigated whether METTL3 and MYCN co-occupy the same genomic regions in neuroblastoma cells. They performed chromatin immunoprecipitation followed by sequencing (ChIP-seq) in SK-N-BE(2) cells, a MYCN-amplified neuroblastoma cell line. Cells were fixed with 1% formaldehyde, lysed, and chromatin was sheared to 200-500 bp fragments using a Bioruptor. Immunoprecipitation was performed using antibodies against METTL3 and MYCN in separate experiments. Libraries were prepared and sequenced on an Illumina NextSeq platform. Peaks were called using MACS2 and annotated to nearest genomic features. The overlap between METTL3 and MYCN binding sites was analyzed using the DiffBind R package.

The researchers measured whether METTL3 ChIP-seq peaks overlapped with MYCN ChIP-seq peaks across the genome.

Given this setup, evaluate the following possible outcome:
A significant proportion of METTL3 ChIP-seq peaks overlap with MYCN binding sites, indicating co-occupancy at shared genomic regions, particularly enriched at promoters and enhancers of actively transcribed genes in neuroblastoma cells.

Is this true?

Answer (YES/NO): YES